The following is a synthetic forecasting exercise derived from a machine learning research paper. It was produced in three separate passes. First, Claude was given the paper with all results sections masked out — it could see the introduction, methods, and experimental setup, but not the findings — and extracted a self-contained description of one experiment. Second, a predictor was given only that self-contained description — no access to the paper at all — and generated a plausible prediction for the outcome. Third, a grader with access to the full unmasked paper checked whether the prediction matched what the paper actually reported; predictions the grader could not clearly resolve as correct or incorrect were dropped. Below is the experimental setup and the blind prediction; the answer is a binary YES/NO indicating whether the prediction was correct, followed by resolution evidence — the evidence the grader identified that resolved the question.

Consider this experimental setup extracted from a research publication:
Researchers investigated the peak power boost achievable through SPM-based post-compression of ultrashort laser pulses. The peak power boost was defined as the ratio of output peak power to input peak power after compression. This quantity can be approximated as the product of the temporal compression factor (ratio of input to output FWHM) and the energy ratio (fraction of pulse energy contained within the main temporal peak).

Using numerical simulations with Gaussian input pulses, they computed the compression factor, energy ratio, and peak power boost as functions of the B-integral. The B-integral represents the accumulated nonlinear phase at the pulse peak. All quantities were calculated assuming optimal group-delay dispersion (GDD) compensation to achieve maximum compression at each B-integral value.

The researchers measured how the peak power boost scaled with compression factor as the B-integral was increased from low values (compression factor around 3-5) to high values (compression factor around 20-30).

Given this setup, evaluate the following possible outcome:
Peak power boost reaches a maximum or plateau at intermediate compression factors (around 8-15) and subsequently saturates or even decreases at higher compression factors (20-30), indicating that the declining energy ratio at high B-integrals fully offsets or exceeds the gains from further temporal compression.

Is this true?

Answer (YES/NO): NO